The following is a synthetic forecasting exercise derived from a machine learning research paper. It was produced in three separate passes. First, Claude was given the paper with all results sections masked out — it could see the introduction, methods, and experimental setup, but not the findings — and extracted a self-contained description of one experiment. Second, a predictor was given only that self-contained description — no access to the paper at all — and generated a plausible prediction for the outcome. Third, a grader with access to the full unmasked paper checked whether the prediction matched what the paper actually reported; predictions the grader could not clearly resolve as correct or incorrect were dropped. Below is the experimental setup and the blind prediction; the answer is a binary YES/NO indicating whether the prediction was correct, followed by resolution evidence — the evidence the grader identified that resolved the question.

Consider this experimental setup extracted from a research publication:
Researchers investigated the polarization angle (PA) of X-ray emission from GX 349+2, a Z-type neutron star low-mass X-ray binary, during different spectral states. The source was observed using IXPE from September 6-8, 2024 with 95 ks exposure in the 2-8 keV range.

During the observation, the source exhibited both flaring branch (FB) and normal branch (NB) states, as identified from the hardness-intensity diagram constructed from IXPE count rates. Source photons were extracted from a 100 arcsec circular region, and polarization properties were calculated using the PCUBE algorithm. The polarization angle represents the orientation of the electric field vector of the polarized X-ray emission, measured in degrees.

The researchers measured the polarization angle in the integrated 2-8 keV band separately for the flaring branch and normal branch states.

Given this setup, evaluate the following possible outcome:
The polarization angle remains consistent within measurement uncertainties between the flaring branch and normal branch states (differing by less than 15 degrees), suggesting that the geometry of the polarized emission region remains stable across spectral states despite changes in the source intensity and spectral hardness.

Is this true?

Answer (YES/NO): NO